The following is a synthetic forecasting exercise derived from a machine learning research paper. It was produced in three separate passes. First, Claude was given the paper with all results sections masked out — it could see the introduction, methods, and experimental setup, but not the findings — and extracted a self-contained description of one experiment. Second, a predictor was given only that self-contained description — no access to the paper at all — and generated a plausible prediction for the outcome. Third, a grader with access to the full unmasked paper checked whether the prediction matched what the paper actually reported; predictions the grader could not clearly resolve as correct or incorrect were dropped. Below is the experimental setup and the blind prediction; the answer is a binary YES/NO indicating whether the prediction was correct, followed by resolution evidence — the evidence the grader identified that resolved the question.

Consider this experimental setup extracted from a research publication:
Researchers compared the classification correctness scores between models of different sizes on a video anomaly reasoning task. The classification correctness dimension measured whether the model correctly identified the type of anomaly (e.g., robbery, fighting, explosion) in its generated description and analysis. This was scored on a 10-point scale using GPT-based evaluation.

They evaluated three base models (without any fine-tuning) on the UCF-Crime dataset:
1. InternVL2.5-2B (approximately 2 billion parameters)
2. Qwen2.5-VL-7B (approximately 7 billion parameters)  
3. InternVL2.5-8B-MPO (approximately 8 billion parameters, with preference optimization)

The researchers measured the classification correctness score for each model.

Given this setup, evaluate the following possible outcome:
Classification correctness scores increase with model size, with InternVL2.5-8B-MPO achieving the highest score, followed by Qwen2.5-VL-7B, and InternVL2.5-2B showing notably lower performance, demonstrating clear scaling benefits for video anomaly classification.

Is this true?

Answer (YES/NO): NO